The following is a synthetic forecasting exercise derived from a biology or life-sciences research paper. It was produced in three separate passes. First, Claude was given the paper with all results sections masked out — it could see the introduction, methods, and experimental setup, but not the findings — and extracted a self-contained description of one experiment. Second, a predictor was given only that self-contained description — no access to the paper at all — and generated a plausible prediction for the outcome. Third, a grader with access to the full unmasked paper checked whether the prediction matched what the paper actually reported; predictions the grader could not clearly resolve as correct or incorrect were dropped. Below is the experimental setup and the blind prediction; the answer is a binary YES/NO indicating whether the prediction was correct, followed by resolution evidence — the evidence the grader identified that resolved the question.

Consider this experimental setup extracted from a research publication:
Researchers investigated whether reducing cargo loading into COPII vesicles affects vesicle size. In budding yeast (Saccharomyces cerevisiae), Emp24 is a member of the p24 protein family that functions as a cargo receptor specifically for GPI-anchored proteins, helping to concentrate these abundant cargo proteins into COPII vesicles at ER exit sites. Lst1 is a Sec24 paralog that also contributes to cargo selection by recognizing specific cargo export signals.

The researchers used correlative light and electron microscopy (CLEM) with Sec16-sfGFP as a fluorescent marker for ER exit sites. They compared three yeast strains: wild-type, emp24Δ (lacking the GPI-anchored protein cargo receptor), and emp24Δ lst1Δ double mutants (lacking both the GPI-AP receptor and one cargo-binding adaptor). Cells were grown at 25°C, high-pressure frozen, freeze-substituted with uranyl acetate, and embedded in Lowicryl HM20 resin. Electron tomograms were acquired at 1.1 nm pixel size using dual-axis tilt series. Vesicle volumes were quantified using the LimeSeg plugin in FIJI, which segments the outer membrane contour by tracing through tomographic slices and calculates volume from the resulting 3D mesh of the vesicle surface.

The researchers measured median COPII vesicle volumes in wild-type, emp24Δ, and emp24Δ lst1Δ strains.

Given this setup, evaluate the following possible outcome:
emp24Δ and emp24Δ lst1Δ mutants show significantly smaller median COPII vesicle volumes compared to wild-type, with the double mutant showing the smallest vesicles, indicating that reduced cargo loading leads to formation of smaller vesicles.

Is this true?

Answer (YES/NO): NO